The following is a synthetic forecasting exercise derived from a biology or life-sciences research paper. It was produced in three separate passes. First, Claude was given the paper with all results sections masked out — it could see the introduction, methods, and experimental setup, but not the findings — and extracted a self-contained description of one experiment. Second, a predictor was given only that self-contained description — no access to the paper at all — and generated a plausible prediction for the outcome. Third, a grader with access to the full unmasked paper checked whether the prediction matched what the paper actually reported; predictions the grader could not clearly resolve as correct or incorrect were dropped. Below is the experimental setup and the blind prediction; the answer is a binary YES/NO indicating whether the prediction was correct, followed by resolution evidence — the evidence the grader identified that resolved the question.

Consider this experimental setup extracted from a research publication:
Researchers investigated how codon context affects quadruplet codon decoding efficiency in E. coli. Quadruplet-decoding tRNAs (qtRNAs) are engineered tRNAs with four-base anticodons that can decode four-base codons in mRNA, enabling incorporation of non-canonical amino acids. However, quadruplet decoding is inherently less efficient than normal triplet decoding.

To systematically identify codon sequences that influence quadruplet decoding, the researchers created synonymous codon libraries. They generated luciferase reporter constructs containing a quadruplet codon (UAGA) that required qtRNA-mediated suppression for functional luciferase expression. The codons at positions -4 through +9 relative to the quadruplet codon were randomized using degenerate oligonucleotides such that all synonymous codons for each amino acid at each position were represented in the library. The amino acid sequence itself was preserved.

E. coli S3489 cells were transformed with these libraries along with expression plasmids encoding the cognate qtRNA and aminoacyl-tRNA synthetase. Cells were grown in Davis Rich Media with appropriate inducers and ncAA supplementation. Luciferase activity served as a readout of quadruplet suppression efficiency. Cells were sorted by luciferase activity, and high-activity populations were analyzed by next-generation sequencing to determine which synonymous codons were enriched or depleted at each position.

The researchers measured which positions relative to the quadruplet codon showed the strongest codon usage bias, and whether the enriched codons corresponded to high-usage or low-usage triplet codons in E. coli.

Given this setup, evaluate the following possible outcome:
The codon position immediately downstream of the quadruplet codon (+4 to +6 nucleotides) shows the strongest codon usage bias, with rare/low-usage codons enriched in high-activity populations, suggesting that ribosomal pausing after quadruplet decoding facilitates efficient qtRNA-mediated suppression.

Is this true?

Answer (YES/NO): NO